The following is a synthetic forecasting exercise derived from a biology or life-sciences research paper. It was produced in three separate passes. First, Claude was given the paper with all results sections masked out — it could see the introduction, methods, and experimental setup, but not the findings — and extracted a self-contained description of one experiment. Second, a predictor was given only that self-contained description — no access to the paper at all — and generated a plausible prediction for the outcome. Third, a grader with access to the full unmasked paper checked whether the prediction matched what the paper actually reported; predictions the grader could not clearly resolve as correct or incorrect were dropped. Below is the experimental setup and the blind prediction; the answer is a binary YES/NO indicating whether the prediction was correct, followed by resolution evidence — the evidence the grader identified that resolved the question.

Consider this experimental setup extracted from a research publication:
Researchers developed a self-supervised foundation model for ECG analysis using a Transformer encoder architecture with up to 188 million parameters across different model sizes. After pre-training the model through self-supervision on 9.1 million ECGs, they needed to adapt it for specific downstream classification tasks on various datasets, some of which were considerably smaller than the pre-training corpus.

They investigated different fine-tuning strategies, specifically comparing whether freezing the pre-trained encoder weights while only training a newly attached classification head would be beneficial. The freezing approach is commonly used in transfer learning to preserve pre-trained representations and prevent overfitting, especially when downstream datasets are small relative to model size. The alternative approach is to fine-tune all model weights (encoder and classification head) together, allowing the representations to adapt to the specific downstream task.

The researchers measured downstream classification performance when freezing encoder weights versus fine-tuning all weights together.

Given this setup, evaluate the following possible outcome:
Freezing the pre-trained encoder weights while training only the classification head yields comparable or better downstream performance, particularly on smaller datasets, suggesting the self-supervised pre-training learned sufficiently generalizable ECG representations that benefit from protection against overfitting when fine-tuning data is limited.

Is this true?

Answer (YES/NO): NO